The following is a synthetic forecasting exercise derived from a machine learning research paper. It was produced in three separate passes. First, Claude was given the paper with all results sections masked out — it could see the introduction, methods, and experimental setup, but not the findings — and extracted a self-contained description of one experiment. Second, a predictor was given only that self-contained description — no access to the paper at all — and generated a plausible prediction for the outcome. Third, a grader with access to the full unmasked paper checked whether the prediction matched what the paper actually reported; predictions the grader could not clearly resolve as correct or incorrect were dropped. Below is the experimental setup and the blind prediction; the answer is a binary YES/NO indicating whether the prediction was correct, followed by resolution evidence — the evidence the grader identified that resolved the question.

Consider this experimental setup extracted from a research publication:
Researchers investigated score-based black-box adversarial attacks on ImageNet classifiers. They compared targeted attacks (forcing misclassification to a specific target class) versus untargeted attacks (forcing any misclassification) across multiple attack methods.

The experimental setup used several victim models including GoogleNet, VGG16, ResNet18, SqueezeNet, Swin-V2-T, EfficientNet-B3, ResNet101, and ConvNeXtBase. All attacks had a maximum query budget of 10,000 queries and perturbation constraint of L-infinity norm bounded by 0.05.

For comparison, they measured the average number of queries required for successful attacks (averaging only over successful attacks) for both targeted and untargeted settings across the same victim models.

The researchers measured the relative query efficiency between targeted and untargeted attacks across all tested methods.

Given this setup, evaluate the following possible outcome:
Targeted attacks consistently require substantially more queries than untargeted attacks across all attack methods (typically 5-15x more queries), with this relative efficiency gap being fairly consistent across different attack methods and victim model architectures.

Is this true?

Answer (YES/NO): NO